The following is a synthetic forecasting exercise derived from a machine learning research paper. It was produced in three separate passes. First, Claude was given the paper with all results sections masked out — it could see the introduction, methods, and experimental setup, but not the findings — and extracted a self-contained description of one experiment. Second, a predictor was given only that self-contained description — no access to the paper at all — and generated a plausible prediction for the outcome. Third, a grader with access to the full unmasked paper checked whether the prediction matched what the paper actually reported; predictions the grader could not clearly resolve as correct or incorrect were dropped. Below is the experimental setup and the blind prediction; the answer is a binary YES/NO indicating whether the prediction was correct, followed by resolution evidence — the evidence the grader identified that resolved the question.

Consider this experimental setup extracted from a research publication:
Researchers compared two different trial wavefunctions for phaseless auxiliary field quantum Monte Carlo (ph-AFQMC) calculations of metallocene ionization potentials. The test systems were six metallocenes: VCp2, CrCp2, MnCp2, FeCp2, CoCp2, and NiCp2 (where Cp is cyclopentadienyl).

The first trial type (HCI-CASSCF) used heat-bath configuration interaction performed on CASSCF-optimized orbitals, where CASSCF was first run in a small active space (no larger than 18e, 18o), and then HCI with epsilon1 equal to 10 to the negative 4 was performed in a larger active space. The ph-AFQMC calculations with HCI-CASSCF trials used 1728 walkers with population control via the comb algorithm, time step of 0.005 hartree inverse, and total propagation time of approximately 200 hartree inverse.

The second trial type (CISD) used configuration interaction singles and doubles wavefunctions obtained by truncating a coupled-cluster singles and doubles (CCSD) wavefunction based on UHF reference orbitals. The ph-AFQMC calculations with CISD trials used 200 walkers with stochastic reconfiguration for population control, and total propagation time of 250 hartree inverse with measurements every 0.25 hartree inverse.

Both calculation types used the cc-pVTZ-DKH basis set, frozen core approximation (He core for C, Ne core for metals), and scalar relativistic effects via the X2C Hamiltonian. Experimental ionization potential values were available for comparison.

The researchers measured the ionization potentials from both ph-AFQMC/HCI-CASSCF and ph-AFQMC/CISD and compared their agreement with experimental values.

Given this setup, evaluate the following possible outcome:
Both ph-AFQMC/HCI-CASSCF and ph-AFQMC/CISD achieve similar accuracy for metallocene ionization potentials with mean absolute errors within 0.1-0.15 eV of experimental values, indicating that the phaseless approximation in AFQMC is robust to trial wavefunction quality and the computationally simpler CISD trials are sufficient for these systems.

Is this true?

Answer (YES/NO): NO